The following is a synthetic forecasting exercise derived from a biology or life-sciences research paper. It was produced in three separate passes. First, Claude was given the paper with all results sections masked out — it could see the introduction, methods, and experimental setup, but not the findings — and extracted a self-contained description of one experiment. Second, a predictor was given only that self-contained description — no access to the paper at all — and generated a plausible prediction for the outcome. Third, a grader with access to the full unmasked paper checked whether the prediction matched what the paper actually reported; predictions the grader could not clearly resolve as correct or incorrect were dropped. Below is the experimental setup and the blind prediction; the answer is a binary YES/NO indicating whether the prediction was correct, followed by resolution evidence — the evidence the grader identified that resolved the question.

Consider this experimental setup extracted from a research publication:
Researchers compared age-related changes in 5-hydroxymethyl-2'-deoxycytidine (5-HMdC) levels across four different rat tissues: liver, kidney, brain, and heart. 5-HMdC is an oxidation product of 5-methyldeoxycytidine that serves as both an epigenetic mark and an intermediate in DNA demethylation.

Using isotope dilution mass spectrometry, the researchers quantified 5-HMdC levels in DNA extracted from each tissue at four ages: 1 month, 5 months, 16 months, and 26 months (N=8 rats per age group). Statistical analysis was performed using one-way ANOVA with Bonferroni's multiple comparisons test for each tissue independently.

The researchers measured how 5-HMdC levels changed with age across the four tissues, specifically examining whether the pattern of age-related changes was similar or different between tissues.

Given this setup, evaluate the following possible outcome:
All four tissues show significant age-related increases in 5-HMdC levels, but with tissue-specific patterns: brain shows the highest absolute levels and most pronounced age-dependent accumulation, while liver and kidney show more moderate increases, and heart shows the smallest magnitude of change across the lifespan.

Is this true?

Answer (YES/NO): NO